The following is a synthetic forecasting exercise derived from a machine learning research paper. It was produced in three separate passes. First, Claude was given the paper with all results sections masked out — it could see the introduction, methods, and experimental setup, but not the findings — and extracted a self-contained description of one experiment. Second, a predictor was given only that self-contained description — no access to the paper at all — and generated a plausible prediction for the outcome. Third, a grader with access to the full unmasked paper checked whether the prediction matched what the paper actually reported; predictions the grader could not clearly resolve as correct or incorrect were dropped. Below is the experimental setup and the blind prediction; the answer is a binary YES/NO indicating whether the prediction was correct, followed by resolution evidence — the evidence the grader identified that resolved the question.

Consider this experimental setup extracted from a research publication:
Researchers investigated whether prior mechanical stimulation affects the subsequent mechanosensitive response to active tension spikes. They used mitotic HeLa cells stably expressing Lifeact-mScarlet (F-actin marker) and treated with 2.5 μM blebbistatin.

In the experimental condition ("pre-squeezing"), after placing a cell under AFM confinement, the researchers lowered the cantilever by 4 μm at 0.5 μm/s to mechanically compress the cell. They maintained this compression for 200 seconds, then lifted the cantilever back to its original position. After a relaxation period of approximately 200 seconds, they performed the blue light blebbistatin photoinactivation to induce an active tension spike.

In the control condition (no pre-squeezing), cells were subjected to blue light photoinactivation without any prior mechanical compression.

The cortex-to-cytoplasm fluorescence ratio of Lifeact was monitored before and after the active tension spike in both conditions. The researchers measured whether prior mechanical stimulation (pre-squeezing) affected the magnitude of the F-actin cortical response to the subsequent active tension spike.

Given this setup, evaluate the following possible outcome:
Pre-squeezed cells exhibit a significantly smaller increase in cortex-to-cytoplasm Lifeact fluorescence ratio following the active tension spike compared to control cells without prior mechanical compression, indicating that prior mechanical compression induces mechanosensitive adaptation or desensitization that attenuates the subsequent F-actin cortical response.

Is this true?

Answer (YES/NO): NO